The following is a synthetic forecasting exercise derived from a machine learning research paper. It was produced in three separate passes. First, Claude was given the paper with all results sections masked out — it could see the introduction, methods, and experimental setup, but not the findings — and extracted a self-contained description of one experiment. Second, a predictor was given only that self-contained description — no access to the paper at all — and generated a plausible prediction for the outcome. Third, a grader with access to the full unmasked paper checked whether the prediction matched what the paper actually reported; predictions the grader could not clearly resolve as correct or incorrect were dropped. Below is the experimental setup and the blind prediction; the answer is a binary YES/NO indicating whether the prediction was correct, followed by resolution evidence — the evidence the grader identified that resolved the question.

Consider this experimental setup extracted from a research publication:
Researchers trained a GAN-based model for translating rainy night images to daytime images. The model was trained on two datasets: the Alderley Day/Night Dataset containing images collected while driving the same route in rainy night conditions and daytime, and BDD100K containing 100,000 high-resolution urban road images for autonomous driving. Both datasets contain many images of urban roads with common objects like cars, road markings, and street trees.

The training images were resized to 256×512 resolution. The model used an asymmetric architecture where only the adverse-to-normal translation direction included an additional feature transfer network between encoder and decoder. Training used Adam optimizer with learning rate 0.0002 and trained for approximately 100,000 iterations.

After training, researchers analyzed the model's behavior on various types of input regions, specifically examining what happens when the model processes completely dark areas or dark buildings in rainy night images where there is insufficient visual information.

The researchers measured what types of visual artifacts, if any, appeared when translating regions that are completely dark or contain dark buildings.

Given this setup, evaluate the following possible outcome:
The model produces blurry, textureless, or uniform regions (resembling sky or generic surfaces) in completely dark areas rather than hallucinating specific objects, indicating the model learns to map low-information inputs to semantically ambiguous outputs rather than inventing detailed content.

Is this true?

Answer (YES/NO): NO